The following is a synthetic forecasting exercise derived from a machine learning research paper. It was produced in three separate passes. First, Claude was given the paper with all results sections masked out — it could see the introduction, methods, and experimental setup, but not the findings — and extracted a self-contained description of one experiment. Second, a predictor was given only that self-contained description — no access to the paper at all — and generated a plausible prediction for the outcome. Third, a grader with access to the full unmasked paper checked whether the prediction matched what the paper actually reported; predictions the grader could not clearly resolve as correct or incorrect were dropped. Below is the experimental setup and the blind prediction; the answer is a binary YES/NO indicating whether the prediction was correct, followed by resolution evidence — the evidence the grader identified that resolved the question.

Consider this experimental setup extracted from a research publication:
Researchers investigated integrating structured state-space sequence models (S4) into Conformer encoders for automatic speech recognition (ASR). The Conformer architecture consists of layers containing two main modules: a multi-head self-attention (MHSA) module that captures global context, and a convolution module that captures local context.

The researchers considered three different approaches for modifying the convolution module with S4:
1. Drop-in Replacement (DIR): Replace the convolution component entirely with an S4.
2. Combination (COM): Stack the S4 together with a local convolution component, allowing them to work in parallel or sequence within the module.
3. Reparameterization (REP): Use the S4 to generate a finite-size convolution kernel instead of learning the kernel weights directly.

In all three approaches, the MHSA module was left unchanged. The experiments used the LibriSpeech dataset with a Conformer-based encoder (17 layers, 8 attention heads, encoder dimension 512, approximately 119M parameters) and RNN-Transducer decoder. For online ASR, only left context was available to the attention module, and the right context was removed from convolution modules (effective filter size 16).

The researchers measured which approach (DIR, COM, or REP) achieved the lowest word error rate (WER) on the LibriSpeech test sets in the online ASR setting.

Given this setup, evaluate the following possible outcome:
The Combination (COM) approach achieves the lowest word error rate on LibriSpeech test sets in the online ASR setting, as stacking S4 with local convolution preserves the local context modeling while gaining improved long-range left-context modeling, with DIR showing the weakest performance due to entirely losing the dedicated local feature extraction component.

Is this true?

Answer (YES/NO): YES